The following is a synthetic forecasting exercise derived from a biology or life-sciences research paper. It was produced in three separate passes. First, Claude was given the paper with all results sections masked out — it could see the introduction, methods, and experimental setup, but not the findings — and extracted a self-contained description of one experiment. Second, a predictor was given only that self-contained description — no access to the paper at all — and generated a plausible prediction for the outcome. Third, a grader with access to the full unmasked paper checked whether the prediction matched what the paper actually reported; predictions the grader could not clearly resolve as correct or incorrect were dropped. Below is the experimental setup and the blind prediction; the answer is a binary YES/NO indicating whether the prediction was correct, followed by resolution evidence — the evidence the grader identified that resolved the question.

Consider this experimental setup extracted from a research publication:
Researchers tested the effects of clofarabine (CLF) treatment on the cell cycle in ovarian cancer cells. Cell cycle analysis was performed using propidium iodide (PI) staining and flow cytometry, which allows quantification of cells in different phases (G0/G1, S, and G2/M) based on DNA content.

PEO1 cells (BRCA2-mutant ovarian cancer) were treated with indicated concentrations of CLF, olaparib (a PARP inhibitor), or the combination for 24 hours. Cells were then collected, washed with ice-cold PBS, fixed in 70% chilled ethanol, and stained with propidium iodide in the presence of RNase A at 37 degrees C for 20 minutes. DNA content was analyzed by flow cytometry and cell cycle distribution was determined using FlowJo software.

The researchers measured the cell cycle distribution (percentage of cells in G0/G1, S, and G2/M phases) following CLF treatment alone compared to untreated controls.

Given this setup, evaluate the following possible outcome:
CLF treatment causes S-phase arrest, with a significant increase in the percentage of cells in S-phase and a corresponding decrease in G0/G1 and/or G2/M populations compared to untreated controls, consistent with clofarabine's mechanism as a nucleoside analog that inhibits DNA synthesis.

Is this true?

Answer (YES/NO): NO